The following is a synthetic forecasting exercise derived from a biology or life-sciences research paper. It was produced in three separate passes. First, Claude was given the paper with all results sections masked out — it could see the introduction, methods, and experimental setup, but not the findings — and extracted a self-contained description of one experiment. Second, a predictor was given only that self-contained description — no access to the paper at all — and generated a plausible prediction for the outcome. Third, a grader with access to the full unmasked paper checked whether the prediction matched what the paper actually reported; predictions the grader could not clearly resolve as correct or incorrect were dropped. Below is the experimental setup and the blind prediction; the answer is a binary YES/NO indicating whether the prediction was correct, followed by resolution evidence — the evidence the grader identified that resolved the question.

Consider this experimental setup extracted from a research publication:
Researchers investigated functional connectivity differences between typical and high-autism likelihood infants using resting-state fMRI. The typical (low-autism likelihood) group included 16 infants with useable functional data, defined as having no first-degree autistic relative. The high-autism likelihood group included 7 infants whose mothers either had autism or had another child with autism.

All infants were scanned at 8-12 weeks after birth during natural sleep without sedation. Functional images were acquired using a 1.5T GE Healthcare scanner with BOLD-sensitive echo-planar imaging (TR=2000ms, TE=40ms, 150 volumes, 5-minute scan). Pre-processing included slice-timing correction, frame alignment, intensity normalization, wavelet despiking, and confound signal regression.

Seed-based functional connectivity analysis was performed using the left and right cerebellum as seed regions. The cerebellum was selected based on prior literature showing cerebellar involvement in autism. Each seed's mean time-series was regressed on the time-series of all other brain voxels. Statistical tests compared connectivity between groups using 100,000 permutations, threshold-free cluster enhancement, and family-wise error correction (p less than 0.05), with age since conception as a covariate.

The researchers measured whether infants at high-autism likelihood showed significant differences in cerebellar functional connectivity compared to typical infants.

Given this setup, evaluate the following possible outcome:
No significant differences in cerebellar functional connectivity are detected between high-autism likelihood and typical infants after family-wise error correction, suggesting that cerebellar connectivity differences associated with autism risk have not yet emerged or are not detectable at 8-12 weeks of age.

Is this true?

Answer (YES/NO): YES